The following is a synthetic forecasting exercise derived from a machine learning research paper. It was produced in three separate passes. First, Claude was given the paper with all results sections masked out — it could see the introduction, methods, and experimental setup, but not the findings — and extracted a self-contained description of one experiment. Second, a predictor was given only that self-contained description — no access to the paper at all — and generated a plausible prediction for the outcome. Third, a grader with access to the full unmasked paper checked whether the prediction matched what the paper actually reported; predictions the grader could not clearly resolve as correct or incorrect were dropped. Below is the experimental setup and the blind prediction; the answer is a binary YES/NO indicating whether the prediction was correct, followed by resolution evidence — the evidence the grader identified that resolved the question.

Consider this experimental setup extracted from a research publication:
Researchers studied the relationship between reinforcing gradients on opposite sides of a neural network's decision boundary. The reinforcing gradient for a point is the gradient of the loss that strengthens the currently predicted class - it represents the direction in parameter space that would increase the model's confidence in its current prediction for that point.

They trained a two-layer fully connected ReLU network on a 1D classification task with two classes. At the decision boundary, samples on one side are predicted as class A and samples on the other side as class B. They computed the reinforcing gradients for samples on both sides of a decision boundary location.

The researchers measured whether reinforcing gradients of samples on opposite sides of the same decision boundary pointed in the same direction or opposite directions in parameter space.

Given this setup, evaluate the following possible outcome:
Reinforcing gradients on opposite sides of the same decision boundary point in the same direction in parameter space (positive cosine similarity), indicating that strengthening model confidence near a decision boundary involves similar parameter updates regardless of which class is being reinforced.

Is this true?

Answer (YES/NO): NO